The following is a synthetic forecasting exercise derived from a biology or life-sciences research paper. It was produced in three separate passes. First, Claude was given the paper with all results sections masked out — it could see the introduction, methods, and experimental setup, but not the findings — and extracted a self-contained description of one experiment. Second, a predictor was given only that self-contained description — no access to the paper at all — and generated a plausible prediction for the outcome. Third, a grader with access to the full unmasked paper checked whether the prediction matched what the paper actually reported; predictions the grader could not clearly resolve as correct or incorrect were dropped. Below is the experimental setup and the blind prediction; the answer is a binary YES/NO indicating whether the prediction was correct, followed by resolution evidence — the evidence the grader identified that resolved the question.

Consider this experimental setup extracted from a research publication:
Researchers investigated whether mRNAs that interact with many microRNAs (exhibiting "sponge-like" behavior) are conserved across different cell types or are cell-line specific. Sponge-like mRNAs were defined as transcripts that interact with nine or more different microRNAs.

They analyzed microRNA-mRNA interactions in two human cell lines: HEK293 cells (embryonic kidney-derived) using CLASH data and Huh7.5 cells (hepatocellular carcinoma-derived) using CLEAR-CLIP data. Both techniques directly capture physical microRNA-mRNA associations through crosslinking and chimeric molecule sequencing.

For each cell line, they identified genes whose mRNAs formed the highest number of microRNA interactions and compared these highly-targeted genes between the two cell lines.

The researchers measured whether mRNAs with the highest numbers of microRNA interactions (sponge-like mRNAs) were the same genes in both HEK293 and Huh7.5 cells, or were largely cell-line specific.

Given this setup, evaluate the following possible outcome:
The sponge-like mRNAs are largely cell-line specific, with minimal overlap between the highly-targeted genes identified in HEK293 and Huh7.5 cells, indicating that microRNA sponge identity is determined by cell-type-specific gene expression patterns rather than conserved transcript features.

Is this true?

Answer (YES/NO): YES